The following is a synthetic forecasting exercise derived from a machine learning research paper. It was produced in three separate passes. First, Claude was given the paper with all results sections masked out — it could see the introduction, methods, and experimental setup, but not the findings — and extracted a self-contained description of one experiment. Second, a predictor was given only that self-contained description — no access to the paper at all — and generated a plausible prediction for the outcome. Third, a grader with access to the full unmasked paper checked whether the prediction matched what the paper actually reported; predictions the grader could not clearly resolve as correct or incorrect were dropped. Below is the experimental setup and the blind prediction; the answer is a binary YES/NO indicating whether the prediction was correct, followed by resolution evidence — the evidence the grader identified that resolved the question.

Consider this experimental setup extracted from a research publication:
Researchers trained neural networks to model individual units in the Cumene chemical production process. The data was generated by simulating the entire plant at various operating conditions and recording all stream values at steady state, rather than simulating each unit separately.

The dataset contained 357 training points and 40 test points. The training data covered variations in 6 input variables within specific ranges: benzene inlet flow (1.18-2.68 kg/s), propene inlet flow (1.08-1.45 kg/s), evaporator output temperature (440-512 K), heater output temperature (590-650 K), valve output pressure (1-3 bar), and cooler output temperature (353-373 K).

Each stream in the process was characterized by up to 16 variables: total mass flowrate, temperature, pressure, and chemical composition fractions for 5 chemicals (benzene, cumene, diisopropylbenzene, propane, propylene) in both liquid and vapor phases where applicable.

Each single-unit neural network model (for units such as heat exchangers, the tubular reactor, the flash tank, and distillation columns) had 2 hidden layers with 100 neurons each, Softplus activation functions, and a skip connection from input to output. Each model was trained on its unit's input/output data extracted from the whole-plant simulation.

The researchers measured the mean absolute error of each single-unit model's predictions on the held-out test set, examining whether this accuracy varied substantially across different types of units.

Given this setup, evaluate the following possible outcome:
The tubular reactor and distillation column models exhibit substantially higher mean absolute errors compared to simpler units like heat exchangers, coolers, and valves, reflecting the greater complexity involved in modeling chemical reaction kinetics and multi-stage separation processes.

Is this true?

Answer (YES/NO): NO